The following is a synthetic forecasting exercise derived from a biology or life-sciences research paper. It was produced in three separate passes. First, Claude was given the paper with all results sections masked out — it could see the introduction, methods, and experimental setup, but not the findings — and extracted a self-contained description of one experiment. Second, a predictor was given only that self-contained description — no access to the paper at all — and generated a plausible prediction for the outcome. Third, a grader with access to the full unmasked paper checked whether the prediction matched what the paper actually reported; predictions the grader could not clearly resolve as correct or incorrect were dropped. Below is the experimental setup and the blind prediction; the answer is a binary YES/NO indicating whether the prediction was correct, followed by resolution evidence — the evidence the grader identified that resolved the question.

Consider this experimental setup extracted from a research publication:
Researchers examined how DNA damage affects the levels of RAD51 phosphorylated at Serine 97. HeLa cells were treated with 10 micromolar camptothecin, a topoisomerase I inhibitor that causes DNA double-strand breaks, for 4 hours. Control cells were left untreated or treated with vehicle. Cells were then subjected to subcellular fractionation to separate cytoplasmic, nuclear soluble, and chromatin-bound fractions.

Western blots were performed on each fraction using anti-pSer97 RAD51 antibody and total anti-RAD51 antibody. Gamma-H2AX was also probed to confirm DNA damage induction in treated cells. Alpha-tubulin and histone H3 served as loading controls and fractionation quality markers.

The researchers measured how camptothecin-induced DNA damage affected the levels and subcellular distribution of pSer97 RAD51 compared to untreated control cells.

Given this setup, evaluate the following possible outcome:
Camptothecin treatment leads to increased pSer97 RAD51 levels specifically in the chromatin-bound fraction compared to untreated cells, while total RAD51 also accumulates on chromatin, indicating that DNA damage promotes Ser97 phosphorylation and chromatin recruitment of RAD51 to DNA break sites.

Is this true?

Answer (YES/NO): NO